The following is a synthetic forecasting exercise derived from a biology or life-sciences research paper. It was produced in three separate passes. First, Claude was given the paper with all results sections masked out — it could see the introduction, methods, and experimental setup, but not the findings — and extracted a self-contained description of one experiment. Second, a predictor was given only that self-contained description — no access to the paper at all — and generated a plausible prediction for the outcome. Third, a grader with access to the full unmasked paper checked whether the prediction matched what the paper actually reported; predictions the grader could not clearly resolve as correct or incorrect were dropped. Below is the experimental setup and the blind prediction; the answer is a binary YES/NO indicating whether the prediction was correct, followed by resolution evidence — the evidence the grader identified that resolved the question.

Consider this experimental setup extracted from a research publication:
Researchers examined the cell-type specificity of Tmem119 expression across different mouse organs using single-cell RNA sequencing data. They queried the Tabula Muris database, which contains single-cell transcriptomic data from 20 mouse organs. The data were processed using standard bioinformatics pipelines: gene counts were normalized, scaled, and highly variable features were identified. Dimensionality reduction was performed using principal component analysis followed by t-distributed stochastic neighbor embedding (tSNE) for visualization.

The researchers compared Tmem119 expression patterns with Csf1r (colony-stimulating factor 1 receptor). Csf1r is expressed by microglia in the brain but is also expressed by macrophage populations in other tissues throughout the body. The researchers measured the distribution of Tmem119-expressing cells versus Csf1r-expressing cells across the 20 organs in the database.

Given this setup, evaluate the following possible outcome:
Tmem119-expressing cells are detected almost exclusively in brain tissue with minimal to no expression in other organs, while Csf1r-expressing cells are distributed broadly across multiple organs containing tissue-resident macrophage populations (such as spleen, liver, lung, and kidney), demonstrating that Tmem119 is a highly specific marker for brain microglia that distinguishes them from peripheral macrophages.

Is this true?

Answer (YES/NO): NO